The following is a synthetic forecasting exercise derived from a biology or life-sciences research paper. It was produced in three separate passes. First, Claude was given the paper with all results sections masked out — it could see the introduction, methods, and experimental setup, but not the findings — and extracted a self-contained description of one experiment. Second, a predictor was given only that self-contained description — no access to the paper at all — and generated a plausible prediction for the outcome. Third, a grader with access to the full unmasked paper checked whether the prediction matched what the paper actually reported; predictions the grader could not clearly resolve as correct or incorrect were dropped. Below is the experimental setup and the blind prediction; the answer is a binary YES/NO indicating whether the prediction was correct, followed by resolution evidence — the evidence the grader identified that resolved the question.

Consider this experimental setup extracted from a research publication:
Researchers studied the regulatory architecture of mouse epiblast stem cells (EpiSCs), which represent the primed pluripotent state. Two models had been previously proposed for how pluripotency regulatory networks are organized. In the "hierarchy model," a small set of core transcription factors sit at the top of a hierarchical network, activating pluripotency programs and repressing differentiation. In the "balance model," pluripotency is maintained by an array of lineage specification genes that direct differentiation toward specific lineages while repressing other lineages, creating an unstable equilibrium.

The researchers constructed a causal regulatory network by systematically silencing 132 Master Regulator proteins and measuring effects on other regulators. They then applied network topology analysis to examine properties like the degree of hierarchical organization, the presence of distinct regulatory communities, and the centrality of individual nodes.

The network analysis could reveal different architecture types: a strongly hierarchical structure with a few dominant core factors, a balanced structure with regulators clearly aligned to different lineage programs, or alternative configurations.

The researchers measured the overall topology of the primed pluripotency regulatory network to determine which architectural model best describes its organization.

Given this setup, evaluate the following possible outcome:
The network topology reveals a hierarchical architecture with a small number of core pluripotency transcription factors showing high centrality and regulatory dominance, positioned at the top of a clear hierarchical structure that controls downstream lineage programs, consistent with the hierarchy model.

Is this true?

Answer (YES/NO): NO